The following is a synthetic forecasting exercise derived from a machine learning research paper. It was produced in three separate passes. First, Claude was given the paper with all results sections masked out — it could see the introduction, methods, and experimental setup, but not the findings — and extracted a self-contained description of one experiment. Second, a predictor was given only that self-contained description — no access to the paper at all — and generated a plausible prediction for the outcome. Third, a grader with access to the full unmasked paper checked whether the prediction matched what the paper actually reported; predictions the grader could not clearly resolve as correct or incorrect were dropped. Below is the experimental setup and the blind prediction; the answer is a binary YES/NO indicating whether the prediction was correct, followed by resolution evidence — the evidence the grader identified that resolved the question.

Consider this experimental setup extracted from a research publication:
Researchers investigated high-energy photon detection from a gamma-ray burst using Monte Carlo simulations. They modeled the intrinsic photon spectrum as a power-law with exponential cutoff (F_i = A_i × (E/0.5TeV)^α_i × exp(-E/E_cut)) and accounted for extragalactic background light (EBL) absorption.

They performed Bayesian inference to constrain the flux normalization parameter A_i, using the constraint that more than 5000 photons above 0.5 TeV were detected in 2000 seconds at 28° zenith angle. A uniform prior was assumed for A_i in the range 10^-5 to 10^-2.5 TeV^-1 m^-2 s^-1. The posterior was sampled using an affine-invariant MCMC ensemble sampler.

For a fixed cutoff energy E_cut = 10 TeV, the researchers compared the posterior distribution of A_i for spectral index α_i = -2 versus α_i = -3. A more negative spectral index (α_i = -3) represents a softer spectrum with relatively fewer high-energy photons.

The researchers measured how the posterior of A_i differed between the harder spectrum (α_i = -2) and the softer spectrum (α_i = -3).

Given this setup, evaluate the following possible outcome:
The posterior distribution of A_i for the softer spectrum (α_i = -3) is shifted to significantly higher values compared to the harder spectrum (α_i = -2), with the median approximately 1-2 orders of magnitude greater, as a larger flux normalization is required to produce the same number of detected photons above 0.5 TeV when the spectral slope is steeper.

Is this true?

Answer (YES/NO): NO